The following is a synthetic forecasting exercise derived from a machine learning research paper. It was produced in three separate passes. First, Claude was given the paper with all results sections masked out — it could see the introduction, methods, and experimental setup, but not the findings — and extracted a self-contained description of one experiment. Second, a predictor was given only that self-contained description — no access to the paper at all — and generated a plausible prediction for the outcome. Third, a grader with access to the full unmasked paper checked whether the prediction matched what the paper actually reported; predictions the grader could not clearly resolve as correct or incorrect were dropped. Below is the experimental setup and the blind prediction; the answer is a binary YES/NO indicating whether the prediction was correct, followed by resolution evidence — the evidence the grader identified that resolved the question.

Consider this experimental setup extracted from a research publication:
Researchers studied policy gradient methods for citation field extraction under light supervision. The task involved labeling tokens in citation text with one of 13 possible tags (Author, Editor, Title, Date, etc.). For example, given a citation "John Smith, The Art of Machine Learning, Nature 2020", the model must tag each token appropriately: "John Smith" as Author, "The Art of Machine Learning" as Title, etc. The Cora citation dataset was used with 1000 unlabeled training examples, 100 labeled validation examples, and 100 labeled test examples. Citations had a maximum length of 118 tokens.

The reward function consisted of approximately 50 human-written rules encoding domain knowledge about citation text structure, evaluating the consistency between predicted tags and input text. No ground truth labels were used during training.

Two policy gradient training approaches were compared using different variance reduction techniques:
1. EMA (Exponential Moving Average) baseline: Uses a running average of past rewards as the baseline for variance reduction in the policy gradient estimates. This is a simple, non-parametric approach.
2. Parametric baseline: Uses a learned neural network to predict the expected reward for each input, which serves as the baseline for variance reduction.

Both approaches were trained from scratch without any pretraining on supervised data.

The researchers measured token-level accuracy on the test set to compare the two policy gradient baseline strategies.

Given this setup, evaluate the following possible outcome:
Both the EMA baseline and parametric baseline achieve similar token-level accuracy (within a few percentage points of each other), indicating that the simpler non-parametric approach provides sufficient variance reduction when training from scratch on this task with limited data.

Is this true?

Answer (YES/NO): NO